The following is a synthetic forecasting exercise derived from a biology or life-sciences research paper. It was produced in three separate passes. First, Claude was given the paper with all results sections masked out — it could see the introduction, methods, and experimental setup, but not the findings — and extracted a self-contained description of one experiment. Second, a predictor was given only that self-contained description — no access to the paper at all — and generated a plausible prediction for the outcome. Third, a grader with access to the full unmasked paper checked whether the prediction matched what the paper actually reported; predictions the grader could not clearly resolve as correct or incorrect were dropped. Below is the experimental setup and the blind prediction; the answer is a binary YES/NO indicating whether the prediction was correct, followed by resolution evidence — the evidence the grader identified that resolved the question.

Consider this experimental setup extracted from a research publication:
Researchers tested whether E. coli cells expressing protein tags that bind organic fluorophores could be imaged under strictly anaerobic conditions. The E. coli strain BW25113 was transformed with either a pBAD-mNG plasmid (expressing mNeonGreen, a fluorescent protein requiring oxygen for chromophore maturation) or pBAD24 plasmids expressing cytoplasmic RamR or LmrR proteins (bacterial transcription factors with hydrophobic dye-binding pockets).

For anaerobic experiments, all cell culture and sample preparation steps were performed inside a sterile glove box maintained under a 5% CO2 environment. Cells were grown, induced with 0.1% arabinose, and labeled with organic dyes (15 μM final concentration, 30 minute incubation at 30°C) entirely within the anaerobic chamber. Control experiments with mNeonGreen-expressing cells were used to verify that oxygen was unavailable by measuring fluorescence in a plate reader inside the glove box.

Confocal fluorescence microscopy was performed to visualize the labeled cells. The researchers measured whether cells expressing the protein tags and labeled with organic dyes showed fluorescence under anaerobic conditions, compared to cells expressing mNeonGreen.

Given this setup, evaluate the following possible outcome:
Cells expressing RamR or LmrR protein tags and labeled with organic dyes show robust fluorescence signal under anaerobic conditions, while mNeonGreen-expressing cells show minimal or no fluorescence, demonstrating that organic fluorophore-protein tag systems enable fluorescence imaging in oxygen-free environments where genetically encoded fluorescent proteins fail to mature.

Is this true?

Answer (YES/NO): YES